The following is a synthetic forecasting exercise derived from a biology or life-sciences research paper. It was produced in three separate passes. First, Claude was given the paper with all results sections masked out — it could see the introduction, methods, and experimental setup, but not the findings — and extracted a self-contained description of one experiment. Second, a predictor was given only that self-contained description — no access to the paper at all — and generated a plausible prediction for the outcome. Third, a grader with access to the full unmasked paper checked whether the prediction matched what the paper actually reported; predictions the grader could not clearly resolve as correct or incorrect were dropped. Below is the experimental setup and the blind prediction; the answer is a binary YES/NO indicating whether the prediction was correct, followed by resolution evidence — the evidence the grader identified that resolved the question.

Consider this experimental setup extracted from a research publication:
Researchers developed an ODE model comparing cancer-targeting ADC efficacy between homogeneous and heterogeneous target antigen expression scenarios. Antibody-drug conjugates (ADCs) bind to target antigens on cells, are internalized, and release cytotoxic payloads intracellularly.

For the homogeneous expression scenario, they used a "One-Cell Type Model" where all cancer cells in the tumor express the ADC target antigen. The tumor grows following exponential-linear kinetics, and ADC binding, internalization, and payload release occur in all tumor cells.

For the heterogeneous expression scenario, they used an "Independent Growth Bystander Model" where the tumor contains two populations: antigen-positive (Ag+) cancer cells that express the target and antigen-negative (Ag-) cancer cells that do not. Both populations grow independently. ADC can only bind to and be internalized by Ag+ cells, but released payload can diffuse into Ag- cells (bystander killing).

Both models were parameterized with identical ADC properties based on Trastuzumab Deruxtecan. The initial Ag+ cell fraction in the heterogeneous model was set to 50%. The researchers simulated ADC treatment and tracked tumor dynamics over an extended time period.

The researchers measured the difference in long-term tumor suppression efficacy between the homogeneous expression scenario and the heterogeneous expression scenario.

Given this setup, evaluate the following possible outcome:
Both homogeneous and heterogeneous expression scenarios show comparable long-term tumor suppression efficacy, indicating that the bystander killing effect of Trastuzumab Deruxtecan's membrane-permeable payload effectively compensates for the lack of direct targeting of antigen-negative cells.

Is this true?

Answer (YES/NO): NO